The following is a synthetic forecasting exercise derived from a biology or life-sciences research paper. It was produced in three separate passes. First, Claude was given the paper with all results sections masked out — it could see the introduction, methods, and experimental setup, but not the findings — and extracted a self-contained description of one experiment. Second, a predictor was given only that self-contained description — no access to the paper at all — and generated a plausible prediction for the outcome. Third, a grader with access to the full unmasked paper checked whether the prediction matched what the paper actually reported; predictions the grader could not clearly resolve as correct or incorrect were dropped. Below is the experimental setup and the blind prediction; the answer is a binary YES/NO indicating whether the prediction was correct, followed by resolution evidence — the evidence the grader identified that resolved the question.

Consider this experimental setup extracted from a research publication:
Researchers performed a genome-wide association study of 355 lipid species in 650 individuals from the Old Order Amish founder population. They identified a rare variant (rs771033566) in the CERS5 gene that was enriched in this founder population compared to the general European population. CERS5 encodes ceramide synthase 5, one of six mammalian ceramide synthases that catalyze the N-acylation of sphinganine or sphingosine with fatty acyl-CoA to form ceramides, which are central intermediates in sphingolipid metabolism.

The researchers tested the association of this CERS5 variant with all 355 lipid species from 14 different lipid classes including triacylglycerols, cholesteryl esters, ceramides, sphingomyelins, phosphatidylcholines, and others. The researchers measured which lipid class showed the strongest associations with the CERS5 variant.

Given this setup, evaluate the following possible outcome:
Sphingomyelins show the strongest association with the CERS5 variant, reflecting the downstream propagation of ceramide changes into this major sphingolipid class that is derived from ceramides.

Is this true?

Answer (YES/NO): YES